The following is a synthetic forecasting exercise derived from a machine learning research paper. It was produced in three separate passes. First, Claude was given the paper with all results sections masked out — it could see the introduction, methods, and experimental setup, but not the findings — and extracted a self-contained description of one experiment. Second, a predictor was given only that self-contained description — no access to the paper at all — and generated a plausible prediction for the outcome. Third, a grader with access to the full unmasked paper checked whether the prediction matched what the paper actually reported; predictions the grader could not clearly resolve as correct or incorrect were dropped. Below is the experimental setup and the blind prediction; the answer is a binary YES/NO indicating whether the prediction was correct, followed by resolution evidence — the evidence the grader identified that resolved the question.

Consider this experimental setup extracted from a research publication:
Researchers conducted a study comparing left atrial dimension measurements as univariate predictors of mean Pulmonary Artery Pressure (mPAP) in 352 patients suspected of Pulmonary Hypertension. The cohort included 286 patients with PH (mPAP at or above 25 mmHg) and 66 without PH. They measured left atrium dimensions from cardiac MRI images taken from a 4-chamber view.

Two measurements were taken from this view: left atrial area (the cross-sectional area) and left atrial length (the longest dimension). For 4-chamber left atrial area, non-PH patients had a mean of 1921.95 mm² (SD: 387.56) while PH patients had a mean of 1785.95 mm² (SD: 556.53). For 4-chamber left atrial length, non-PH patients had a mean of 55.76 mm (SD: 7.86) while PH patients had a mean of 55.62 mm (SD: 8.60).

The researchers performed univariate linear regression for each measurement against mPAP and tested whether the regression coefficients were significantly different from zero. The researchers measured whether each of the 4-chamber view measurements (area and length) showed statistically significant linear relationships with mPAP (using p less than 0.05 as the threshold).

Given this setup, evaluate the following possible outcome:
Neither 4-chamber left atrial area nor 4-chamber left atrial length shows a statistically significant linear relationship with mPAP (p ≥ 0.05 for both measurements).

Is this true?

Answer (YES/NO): NO